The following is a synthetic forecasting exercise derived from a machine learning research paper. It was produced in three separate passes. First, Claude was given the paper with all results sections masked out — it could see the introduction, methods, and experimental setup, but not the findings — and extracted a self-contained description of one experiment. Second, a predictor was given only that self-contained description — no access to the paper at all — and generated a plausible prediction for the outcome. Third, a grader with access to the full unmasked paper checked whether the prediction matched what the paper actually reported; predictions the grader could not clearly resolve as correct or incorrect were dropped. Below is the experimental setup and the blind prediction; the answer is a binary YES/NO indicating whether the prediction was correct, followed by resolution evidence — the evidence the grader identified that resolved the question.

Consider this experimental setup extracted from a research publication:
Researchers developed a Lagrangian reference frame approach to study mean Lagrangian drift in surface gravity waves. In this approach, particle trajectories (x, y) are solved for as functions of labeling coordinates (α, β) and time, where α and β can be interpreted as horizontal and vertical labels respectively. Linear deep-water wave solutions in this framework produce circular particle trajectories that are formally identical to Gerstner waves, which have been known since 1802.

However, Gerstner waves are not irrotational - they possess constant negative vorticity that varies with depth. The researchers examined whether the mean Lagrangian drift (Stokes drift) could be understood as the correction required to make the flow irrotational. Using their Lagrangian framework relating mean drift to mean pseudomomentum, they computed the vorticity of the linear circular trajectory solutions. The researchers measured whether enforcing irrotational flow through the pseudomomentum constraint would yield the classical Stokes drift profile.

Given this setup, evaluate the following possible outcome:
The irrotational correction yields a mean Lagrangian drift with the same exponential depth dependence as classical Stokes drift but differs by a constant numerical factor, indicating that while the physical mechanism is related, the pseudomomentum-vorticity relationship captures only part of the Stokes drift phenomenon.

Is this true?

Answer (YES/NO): NO